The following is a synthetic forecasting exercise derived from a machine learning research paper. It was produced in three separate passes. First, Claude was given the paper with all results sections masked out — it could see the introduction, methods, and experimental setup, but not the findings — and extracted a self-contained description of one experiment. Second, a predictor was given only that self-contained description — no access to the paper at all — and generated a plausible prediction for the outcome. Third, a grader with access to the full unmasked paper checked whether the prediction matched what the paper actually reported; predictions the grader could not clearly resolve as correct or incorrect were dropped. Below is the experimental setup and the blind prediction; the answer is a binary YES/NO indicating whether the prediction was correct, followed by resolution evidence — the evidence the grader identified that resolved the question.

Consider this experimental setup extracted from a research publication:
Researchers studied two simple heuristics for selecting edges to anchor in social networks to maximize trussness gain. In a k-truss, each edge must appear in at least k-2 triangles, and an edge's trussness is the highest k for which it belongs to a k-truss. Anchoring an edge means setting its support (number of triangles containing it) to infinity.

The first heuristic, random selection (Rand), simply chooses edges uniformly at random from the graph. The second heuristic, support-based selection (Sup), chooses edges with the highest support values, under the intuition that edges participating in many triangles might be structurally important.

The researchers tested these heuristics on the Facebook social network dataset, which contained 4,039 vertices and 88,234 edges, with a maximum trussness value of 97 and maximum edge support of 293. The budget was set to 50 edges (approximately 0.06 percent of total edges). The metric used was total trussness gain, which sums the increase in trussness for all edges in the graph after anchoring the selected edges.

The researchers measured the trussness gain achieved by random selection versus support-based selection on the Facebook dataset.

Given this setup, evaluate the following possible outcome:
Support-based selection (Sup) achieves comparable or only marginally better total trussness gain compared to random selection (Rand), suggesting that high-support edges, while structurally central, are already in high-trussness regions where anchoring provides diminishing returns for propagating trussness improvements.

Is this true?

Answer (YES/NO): NO